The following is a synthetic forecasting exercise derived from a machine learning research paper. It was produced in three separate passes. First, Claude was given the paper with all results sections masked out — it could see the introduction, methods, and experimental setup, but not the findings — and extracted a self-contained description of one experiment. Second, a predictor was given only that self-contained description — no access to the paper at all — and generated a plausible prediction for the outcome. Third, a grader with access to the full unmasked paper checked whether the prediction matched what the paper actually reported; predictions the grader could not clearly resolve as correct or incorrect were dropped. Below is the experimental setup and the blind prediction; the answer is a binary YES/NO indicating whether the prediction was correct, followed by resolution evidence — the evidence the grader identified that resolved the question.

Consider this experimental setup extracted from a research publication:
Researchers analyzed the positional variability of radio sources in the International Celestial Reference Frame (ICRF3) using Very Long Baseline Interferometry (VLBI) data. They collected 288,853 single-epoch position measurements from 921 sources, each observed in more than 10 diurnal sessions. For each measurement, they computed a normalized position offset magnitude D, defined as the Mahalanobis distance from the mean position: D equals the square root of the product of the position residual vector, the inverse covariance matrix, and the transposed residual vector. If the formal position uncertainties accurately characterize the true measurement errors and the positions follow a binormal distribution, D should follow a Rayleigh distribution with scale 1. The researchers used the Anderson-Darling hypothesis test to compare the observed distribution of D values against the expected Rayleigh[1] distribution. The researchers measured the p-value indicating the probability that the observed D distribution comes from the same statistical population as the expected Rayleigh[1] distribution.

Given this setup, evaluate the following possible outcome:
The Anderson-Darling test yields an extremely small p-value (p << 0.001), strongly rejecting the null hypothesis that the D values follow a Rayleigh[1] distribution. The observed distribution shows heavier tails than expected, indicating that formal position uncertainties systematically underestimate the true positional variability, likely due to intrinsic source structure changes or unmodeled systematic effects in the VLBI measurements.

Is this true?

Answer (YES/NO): YES